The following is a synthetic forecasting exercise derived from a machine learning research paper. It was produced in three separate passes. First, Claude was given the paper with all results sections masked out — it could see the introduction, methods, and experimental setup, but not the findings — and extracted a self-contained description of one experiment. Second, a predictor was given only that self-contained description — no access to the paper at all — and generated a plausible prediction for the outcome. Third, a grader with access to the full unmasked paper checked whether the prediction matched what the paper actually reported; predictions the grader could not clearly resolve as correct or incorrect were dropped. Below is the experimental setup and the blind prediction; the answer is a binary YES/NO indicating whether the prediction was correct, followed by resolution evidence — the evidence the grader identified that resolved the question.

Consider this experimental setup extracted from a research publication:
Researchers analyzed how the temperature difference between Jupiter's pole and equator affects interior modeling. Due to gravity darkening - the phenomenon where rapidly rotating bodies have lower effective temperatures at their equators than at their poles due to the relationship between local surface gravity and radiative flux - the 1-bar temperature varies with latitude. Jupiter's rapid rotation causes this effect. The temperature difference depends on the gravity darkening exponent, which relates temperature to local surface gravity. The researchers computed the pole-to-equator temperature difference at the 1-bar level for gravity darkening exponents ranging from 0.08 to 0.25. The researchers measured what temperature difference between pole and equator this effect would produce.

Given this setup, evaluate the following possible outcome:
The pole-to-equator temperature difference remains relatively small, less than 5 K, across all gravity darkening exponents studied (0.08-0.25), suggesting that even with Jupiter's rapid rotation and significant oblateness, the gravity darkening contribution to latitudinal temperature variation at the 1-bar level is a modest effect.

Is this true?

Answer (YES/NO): YES